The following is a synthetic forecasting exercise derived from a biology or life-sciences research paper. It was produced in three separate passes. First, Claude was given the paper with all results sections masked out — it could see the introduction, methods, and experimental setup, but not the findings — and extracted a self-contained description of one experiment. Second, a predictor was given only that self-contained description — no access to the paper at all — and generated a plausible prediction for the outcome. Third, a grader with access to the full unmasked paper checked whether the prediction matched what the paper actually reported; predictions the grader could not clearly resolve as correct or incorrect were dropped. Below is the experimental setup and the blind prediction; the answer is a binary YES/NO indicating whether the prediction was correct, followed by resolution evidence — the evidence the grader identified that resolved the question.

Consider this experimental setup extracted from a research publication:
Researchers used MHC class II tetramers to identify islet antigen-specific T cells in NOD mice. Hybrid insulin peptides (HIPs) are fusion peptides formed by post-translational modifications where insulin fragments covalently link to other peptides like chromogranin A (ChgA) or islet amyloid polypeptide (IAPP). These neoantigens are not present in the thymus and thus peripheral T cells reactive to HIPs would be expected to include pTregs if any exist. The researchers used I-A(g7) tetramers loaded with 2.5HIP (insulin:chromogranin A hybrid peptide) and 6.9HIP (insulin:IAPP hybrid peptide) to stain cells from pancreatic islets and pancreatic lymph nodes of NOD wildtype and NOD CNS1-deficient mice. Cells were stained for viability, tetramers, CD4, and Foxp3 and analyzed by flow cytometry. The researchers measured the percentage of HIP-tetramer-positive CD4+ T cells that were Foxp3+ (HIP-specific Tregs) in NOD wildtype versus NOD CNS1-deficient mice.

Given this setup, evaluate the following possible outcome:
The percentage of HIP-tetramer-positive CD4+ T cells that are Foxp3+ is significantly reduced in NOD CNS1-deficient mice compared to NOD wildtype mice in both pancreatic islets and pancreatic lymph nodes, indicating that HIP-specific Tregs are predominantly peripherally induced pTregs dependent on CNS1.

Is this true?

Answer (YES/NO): NO